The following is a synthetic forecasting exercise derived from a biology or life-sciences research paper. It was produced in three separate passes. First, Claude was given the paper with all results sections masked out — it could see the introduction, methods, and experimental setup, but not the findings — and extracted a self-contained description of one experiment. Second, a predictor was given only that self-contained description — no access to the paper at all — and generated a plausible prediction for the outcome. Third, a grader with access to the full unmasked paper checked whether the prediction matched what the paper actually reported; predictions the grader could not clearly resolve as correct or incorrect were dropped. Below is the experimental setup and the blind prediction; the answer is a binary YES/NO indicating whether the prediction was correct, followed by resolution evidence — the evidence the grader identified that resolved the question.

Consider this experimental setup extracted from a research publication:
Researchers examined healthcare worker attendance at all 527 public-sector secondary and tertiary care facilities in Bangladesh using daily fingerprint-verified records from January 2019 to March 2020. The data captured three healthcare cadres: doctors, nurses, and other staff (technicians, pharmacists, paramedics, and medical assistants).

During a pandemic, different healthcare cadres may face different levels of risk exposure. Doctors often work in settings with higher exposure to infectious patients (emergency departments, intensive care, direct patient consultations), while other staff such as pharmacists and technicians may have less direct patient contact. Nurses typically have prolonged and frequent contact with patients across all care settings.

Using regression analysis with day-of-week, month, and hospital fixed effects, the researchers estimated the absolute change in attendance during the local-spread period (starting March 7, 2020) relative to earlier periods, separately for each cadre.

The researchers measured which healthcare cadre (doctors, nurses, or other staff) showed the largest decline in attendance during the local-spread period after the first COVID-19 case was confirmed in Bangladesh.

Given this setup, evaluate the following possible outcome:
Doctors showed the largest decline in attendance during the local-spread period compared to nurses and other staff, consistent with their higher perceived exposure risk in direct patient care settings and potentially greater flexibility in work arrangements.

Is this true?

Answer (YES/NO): NO